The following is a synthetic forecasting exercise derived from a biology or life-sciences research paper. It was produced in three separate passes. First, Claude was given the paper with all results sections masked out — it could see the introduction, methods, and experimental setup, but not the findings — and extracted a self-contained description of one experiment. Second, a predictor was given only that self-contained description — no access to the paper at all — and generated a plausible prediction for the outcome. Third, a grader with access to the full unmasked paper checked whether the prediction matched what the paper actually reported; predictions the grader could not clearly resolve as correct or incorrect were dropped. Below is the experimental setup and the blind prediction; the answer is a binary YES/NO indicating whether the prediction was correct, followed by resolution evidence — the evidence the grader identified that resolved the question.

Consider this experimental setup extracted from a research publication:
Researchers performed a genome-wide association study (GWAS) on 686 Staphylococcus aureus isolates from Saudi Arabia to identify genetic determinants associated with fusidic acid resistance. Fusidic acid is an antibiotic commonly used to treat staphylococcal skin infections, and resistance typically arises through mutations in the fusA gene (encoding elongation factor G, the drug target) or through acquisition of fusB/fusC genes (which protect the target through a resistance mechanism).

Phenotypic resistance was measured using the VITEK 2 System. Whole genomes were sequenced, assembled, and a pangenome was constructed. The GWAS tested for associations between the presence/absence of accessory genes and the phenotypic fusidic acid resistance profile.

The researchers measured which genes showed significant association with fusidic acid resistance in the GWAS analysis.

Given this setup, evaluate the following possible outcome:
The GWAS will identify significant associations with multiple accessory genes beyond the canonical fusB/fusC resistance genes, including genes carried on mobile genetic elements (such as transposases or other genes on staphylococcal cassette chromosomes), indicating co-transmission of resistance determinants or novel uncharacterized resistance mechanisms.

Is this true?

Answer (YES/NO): NO